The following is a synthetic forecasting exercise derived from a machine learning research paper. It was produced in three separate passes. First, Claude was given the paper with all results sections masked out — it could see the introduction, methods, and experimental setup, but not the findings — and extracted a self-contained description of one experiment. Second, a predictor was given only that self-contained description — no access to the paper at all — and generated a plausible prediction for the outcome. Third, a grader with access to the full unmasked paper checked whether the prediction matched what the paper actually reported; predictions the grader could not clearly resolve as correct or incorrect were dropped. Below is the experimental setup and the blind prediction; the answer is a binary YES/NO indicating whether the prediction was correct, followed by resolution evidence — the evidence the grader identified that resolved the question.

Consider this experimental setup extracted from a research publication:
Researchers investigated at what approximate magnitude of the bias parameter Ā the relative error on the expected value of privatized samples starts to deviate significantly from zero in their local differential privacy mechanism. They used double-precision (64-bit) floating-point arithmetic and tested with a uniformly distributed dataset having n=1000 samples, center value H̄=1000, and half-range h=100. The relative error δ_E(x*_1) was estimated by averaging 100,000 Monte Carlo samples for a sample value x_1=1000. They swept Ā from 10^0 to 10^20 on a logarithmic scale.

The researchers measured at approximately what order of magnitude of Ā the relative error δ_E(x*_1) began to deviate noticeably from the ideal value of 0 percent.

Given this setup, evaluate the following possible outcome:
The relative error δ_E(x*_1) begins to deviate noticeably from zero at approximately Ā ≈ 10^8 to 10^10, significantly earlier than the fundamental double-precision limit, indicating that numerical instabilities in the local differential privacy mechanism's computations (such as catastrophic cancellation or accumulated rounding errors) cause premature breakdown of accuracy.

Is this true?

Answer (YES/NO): NO